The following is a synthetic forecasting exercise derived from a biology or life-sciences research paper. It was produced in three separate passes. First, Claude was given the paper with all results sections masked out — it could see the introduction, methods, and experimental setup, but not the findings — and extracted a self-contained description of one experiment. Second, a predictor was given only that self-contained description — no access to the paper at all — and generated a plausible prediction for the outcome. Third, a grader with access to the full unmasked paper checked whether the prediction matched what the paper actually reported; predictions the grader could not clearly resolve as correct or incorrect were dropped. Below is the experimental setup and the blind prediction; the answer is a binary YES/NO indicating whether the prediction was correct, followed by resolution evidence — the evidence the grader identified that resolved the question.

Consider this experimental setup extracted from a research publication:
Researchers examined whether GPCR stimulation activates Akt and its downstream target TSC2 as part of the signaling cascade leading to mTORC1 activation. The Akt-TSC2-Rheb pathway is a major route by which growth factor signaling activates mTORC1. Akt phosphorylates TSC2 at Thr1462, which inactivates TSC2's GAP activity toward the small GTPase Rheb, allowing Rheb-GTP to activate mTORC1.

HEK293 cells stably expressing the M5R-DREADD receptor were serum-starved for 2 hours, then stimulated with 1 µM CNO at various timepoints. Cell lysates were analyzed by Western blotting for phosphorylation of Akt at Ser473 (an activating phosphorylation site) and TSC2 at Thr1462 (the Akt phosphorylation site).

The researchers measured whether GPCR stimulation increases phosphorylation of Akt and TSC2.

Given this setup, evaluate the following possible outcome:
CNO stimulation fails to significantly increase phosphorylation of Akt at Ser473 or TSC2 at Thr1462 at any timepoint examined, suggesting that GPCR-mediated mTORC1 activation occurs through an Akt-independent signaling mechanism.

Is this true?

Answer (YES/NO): YES